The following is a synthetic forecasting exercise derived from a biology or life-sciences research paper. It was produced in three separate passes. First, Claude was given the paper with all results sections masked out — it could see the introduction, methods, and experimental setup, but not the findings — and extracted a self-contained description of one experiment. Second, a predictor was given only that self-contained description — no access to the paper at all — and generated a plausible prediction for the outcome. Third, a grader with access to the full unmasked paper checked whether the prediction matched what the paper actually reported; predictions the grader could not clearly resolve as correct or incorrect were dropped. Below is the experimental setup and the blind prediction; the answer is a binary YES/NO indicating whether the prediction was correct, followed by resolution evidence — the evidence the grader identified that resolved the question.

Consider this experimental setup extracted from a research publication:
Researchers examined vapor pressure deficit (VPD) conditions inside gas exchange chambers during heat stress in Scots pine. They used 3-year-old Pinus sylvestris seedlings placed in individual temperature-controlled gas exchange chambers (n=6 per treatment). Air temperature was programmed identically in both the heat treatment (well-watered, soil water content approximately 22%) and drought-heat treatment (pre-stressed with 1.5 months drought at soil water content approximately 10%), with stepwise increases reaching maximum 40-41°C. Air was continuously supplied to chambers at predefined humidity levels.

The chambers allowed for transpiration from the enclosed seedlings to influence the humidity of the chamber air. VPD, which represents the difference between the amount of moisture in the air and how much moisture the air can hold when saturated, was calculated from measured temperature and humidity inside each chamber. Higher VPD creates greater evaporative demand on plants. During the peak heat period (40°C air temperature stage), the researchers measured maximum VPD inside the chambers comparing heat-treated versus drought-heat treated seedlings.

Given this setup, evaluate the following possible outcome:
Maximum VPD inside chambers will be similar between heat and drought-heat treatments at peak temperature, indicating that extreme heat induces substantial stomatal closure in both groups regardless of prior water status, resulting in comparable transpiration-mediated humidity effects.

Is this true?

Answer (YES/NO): NO